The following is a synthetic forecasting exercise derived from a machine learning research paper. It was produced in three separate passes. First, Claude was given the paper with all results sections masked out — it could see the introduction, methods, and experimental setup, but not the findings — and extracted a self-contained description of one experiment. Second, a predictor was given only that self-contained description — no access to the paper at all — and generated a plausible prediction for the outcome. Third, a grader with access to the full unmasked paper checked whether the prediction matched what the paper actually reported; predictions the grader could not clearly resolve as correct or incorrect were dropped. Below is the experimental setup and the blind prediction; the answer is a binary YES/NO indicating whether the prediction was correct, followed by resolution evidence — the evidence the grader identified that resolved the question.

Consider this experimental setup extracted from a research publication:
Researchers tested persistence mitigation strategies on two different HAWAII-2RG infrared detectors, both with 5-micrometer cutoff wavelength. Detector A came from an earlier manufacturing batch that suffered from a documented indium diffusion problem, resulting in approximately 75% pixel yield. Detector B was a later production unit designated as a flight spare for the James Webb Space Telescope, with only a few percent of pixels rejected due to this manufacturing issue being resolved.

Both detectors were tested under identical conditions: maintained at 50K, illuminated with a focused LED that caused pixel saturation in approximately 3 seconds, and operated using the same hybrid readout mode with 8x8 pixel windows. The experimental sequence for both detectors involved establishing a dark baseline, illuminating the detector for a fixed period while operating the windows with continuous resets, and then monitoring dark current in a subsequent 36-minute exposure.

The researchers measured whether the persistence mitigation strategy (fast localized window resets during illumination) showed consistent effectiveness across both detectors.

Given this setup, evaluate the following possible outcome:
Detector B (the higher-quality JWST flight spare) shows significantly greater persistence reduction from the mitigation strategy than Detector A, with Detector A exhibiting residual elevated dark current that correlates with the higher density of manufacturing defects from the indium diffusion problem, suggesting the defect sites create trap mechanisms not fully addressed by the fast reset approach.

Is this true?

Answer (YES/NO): NO